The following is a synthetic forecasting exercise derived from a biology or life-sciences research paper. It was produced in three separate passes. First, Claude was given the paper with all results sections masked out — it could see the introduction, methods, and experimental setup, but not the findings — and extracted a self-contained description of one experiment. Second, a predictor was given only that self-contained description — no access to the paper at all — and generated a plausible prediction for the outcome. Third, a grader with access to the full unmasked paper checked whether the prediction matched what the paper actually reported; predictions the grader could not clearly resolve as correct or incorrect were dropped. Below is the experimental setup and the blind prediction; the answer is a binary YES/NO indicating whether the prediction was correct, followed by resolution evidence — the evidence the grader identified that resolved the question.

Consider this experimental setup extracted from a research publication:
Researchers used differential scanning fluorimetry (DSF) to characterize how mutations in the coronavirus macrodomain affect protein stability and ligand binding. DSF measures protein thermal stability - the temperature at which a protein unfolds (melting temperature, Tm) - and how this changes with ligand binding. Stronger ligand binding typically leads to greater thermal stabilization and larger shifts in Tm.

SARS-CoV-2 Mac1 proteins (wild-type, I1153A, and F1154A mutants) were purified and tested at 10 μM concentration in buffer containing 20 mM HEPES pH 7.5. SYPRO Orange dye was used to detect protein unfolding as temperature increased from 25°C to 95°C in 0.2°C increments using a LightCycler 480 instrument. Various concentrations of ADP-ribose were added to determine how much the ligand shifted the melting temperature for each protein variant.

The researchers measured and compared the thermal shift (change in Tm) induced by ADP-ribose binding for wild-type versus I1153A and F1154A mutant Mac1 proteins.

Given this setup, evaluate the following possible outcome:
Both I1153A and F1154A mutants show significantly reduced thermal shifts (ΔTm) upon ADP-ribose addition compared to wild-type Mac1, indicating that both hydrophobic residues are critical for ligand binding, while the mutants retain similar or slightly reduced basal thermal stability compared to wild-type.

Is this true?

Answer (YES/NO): NO